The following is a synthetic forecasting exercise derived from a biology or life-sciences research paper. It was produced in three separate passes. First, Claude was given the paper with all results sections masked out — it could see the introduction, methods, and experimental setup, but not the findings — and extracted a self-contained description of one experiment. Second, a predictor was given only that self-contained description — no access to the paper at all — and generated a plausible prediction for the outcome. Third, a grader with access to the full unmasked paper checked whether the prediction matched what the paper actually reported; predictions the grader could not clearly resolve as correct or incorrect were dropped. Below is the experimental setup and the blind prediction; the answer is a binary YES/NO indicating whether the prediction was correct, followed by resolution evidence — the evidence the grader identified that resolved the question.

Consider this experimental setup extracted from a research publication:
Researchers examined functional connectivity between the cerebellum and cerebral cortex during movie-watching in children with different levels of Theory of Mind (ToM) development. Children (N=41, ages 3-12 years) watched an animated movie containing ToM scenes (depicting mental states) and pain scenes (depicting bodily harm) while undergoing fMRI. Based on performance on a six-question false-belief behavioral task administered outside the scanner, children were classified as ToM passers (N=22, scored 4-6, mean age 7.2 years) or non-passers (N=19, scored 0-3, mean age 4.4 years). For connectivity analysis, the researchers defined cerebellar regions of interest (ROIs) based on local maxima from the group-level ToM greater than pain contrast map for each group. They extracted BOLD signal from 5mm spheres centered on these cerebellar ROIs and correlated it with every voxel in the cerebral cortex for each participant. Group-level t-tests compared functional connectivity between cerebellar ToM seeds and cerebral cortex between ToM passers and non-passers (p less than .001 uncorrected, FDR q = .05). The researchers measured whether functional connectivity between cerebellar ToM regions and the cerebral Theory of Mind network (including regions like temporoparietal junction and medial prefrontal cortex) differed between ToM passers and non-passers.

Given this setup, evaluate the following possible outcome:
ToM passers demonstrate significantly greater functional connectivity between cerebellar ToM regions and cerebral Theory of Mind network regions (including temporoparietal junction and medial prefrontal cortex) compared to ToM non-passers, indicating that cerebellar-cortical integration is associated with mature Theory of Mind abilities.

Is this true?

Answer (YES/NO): YES